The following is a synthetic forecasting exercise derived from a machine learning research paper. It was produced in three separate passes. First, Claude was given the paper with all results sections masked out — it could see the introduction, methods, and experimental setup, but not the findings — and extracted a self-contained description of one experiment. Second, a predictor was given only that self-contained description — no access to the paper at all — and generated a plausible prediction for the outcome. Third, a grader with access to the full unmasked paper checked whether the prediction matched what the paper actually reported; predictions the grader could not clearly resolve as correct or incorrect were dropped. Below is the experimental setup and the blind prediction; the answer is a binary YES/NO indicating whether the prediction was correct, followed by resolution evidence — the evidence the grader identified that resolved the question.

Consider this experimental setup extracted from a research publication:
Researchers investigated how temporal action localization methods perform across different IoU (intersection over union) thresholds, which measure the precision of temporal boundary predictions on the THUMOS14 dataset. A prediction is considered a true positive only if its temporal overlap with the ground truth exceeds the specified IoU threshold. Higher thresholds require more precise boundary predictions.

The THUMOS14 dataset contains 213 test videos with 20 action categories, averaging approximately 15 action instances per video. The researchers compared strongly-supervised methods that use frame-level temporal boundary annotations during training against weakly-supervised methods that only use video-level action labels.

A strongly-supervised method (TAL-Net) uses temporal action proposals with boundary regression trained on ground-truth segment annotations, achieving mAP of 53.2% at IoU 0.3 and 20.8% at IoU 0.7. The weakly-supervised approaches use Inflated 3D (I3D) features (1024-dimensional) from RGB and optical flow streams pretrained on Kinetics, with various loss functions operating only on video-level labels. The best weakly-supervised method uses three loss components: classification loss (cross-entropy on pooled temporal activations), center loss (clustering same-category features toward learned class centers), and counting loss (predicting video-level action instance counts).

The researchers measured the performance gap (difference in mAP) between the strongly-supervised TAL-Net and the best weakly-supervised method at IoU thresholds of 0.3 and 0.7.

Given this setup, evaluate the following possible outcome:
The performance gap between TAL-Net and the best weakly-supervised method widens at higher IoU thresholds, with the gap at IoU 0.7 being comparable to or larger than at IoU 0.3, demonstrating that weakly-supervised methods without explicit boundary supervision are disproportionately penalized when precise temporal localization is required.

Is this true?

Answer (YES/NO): YES